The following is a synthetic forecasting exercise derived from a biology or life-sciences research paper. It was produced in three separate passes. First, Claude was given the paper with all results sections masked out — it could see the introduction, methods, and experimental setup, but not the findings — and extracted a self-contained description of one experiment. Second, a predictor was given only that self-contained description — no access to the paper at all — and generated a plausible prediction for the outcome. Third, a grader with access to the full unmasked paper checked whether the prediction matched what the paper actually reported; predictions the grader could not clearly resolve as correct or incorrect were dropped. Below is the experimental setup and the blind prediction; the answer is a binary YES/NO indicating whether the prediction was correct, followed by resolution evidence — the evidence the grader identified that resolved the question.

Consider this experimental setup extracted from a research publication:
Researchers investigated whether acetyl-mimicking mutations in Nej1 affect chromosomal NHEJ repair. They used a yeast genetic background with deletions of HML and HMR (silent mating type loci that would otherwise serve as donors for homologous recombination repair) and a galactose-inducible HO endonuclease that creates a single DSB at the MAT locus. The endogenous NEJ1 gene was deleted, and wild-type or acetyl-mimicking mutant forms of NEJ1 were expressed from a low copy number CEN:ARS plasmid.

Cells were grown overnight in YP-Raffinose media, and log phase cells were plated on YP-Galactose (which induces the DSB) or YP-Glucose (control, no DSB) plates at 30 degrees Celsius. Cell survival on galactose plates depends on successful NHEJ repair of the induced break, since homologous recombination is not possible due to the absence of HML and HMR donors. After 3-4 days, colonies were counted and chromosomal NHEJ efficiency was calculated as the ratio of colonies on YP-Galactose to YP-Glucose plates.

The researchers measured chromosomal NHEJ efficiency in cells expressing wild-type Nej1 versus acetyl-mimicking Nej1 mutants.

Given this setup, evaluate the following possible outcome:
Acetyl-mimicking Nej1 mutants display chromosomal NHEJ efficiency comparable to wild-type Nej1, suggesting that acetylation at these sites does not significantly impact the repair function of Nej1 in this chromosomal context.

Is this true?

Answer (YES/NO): YES